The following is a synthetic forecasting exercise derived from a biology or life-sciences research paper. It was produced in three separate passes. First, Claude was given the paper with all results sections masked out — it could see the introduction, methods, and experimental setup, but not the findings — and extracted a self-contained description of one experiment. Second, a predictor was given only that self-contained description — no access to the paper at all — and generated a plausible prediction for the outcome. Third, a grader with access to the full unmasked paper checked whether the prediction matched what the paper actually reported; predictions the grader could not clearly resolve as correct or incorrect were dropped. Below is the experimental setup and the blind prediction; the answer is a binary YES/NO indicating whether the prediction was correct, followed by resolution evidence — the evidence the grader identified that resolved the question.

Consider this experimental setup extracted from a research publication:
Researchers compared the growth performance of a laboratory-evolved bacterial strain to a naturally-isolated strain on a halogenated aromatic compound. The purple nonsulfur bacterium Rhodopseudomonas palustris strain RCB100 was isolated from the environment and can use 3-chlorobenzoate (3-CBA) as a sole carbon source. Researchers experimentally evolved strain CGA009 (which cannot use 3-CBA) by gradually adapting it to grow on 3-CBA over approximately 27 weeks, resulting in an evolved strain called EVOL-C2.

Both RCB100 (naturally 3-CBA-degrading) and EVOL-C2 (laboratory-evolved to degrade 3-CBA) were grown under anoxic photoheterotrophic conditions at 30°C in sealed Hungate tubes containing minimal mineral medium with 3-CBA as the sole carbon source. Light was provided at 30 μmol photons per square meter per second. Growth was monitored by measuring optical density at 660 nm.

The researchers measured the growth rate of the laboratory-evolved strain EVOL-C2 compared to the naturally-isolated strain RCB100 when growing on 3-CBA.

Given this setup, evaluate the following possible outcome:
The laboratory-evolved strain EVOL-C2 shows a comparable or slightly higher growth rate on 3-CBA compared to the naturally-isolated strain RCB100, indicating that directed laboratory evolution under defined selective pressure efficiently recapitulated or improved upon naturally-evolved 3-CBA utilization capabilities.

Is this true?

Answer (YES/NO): NO